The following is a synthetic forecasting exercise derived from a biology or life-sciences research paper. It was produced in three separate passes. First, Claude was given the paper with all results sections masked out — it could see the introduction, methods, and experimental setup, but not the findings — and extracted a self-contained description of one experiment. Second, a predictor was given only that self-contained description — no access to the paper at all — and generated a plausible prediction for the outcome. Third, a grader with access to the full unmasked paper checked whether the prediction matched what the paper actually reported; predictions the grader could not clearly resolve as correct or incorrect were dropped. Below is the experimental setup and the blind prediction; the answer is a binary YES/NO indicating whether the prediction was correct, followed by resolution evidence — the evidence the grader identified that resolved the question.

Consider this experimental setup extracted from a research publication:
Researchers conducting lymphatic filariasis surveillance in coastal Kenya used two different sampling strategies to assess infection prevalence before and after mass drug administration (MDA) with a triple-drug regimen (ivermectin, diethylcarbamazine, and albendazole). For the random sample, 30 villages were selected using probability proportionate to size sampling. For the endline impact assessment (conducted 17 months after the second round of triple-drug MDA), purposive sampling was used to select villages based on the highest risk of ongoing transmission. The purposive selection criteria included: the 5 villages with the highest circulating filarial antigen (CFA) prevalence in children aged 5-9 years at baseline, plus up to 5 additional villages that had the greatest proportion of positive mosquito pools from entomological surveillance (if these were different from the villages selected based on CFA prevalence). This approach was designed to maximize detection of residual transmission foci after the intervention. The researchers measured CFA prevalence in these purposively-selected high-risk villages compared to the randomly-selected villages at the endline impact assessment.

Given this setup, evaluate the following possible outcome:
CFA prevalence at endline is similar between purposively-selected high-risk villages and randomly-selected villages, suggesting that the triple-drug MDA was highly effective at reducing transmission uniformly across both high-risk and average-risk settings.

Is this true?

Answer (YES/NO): NO